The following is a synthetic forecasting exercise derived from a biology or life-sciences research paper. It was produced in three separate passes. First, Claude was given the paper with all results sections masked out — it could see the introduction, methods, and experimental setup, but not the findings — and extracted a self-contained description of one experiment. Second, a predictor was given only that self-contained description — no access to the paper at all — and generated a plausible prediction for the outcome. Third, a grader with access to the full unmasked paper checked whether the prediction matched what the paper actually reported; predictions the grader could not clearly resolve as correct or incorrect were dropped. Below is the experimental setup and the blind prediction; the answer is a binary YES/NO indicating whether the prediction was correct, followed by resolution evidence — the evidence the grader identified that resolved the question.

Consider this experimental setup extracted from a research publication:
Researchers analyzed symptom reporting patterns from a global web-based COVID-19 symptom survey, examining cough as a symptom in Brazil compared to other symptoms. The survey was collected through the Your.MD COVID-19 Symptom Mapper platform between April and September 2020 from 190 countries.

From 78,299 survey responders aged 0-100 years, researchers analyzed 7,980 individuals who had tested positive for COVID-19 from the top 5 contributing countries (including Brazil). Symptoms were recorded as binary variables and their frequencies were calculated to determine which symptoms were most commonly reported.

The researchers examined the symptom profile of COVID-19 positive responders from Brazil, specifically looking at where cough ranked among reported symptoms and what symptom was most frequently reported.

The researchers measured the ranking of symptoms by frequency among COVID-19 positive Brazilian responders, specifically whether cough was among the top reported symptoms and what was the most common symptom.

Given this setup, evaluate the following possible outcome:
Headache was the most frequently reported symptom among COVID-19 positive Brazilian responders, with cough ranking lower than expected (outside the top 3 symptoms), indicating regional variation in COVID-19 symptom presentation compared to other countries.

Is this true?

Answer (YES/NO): NO